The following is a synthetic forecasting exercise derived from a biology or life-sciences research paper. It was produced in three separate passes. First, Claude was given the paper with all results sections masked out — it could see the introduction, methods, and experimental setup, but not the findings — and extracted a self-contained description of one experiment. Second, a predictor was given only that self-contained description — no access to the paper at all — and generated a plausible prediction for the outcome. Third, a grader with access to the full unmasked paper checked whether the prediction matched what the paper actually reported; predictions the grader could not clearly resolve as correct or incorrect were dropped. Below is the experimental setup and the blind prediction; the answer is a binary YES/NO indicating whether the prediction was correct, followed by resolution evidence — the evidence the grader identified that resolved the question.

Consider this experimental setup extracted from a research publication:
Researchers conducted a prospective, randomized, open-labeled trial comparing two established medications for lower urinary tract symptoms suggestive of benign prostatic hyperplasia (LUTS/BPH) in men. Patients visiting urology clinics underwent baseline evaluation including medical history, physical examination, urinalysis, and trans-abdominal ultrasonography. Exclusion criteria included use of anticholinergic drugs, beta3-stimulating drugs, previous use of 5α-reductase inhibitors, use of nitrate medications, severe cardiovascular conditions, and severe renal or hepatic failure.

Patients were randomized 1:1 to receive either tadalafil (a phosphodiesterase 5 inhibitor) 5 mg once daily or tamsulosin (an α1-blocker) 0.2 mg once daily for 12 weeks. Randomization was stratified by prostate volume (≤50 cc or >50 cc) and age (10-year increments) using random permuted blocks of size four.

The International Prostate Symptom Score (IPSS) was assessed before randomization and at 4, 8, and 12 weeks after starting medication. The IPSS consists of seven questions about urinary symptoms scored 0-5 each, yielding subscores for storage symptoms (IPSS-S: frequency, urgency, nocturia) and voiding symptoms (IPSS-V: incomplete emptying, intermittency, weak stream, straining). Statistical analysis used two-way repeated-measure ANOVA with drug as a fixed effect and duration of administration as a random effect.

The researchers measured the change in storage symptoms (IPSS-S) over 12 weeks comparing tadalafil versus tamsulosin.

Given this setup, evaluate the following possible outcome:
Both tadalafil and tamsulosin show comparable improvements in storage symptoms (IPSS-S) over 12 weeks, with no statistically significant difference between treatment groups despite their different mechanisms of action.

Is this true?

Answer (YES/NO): NO